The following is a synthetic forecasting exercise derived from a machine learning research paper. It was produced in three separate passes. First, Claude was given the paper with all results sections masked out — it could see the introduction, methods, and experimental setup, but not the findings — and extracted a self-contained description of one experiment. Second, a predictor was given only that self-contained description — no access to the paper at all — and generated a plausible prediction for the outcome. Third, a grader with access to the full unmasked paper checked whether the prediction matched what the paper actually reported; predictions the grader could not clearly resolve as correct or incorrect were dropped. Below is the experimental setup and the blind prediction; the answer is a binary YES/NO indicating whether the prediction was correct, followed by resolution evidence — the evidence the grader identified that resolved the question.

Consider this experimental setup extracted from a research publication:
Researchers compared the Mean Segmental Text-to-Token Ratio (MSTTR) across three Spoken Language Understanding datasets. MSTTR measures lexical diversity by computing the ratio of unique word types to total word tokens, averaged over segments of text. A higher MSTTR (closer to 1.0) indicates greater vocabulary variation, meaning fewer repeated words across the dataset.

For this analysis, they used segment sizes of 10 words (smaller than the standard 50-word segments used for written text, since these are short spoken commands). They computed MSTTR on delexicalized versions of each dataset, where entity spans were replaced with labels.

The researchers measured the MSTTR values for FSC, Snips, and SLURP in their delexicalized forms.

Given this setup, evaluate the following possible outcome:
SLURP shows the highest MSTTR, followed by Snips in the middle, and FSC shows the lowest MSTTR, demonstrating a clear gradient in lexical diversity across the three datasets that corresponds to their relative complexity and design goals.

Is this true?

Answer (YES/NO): YES